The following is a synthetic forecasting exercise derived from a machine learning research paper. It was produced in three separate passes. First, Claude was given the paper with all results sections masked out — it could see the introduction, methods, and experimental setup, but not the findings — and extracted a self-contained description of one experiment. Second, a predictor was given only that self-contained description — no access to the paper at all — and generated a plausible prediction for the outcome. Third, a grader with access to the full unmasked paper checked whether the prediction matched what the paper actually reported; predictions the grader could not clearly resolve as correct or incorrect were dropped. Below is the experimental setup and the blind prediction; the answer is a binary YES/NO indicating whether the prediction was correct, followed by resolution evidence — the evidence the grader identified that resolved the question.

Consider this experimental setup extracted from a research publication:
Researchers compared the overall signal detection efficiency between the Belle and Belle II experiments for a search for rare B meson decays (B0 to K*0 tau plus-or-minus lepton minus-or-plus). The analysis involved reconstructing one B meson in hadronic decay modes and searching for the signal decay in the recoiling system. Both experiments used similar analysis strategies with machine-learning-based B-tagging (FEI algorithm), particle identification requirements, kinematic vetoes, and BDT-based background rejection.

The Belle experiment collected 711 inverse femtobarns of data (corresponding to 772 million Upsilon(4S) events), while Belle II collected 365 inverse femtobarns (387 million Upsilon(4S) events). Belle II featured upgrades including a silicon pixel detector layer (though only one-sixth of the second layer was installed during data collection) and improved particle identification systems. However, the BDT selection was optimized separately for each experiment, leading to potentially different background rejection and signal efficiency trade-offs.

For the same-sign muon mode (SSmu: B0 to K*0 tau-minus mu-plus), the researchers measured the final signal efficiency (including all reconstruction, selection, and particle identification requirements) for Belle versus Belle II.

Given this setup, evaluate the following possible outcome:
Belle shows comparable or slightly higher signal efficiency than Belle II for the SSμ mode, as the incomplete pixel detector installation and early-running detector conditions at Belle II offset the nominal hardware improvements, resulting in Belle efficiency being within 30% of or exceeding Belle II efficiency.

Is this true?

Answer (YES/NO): NO